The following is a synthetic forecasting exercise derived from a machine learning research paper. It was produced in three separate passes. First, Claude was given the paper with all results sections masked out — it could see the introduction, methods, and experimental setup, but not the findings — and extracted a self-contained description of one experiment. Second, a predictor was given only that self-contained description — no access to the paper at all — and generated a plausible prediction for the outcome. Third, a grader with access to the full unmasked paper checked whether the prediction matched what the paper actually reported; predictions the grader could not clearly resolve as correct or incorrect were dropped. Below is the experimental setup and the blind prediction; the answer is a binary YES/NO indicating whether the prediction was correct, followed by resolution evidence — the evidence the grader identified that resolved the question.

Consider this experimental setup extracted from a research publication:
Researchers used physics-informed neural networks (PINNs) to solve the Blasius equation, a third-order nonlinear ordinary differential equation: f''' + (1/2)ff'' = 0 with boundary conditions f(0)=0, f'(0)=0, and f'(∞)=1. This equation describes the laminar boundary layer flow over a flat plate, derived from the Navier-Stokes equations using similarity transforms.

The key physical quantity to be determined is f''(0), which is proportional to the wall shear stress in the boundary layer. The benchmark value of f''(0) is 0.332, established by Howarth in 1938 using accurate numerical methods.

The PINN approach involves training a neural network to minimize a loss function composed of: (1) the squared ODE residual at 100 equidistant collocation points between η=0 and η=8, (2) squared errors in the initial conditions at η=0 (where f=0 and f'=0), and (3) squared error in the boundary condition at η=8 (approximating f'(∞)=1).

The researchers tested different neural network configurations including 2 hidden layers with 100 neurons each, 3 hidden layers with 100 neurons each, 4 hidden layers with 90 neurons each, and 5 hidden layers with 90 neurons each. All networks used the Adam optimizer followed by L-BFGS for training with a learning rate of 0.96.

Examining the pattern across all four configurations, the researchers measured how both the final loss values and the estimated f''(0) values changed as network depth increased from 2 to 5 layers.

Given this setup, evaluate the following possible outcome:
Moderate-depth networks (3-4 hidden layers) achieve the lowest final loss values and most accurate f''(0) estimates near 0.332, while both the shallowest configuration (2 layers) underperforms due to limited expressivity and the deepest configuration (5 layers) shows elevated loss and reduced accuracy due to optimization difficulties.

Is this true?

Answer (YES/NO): NO